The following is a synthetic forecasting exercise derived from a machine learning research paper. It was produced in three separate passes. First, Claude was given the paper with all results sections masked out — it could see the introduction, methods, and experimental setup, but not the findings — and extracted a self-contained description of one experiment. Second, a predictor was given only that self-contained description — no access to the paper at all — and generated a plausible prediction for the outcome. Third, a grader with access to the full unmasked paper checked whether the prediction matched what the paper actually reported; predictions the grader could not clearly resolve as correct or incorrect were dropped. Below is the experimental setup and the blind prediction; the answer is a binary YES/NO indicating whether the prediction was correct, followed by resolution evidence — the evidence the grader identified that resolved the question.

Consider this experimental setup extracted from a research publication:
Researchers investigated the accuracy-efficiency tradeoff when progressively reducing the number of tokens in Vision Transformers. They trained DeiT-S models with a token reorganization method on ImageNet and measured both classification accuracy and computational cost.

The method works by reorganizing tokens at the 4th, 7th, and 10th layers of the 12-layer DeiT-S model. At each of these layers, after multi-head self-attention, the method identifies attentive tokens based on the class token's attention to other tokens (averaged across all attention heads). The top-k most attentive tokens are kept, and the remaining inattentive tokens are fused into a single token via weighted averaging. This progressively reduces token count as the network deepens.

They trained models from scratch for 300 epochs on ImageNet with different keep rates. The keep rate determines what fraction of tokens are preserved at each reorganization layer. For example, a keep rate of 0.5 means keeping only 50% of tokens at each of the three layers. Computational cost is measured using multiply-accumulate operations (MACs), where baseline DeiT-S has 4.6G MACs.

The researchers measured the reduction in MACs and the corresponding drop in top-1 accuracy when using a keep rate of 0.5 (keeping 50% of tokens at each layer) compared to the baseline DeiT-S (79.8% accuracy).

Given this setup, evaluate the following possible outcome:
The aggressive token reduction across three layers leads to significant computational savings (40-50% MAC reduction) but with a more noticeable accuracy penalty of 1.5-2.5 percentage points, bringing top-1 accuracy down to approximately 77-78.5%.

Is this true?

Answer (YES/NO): NO